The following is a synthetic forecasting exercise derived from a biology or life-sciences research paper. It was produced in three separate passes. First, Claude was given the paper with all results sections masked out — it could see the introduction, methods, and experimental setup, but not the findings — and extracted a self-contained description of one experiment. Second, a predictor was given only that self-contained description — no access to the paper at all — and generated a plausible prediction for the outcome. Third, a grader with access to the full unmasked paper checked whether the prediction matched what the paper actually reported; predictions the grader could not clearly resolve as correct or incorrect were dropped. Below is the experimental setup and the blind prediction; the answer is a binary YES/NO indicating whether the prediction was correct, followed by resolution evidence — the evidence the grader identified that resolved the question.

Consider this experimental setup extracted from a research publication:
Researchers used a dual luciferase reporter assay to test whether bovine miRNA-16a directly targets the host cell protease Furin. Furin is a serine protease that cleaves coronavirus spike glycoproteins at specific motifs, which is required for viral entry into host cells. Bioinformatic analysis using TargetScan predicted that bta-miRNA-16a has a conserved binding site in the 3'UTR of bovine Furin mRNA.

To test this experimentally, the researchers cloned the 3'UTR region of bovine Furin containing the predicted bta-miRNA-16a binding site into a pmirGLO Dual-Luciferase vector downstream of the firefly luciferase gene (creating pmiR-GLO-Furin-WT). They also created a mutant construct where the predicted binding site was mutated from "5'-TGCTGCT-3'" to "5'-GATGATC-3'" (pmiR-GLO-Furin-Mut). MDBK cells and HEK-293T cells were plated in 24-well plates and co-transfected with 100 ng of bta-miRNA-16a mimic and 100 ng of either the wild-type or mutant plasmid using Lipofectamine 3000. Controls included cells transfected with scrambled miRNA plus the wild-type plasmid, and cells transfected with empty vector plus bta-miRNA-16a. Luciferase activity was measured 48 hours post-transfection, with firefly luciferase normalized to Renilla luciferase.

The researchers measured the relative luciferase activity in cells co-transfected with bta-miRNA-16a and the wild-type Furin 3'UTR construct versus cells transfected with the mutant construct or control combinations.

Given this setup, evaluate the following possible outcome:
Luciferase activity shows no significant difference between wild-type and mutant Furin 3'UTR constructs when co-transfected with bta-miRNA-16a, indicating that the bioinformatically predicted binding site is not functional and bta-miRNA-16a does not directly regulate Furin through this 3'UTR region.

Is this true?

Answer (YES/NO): NO